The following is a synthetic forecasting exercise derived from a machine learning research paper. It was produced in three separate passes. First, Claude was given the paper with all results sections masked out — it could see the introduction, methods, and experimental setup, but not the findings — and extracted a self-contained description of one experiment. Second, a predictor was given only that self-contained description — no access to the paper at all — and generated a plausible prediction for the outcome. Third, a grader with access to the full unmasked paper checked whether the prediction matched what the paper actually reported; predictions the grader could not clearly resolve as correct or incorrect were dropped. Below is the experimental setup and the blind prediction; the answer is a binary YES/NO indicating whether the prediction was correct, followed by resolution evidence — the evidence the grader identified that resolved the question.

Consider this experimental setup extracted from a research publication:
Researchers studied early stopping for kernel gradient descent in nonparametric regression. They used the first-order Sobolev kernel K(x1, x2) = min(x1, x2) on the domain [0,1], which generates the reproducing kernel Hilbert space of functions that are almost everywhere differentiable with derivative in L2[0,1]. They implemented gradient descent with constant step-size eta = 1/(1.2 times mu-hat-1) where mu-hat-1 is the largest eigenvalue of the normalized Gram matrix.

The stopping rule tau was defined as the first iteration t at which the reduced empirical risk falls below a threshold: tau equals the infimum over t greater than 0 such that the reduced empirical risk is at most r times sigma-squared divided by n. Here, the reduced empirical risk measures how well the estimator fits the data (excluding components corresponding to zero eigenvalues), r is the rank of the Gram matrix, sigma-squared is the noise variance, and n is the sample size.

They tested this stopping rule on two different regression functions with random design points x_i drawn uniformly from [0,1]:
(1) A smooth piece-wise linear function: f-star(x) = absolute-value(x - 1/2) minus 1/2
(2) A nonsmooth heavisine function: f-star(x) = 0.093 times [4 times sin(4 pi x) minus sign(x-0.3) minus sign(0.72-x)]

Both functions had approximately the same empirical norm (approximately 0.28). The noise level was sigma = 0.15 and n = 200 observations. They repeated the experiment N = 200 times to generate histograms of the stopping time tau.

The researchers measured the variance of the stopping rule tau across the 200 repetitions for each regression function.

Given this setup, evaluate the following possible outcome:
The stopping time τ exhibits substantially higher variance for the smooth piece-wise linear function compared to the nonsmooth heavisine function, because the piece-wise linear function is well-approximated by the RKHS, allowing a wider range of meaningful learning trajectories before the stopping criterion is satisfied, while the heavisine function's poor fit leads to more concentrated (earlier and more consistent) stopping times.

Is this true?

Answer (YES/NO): YES